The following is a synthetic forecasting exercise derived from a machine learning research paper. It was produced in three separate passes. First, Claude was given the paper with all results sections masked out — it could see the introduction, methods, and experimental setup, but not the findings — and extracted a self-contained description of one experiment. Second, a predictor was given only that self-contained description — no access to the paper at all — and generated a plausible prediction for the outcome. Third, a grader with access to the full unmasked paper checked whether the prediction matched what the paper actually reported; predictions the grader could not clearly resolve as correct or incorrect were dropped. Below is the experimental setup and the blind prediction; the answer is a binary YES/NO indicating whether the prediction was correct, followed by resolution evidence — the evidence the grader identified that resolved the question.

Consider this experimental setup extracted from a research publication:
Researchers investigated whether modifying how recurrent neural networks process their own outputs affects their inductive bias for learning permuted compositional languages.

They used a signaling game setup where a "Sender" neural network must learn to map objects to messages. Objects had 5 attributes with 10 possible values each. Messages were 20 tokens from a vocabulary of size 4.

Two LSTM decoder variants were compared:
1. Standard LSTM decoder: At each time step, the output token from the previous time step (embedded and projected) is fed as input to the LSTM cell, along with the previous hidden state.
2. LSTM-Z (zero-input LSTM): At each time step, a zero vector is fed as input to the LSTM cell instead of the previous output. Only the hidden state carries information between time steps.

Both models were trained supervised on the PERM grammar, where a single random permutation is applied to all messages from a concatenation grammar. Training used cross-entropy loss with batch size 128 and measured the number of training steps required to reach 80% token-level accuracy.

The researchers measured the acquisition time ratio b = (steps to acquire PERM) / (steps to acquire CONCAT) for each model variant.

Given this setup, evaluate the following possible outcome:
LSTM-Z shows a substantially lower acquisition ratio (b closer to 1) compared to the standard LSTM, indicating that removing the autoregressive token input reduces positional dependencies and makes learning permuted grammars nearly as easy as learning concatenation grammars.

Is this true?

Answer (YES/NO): NO